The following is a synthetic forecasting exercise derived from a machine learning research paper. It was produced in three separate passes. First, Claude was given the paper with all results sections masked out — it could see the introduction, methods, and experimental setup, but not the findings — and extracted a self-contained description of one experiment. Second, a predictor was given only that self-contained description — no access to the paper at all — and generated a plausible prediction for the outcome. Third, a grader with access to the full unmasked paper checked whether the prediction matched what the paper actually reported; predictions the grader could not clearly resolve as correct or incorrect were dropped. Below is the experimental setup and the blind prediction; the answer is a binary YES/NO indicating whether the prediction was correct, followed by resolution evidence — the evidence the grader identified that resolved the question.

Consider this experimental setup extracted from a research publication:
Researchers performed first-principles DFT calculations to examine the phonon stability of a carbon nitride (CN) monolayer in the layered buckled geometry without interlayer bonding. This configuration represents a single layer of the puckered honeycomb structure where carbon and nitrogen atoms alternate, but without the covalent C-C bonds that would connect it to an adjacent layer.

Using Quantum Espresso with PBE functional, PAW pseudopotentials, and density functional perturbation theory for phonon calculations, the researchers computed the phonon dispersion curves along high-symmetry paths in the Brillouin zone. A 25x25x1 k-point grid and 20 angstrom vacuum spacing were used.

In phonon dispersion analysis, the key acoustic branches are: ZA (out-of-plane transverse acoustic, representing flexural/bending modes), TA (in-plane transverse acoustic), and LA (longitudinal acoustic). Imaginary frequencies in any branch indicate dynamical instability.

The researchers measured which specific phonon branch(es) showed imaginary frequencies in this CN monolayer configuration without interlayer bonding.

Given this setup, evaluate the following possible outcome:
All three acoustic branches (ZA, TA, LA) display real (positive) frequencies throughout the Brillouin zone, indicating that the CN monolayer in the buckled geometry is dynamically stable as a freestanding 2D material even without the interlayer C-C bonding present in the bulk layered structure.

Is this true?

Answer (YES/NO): NO